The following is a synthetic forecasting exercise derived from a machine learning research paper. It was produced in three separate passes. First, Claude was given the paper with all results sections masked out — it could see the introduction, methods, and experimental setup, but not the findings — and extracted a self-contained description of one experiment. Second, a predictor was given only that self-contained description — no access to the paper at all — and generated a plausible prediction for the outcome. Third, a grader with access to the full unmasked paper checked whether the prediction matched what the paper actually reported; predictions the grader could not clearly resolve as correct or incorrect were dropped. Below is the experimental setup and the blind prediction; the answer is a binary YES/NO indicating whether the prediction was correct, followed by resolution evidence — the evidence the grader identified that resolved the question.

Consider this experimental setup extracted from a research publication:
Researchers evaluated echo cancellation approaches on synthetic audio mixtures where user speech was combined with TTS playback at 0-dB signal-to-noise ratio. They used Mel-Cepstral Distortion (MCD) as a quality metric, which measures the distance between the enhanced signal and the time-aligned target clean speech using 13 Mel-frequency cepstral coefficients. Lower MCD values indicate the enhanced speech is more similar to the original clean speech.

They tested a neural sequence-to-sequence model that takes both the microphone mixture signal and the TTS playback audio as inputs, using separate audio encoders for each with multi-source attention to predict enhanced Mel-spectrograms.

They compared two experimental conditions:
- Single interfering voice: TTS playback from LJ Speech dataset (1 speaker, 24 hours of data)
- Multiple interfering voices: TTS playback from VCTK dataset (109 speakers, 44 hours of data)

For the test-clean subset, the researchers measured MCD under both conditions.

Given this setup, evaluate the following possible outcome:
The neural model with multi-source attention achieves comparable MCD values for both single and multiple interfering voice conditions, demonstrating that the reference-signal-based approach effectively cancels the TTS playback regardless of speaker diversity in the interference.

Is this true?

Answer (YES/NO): NO